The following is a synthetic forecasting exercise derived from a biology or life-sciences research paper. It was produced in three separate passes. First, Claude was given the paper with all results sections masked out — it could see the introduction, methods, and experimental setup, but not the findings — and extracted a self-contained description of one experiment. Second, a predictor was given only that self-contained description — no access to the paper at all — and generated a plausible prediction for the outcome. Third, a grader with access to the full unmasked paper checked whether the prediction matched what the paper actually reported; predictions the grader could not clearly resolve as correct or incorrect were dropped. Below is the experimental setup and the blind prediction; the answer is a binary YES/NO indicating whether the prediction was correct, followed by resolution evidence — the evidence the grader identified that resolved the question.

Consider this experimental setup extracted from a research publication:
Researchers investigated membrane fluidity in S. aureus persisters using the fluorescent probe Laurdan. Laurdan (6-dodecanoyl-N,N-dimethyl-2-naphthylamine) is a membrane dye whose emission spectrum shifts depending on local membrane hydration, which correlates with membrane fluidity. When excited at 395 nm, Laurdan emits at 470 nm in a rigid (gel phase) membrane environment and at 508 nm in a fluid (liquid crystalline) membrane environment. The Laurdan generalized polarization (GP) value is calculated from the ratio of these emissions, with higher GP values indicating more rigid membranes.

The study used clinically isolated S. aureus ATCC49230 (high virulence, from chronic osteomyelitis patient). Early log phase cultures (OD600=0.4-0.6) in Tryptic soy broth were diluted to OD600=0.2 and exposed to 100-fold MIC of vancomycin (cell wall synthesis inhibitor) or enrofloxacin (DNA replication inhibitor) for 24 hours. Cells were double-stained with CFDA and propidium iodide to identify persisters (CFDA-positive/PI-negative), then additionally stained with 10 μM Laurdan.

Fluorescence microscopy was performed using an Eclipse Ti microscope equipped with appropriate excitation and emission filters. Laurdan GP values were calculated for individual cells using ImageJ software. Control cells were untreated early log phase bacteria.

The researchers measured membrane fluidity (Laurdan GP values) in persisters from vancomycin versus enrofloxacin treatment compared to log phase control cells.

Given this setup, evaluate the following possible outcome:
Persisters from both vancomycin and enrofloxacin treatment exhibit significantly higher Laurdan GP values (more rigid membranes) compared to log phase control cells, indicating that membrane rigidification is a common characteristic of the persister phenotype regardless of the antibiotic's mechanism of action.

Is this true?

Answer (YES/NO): NO